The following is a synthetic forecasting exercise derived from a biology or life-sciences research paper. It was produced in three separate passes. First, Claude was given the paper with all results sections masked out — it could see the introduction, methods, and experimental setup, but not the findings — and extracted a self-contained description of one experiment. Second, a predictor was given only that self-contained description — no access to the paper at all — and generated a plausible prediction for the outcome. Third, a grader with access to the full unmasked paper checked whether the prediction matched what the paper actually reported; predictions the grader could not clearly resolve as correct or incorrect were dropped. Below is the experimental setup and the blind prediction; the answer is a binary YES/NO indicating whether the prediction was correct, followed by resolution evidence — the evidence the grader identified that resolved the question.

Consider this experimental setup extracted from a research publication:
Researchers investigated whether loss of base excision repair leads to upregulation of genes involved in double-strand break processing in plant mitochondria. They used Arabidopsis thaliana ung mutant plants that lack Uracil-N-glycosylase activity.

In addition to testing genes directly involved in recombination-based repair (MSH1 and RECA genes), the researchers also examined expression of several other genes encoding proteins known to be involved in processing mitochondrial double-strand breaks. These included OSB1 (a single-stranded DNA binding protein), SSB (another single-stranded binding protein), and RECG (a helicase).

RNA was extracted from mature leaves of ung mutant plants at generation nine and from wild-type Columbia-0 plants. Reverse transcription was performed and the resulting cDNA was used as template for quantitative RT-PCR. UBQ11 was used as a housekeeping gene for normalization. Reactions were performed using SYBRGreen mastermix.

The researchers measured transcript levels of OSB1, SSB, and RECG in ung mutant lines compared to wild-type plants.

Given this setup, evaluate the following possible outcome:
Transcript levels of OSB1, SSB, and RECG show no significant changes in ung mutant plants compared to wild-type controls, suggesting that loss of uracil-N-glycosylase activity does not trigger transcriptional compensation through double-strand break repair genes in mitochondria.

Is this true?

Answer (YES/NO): NO